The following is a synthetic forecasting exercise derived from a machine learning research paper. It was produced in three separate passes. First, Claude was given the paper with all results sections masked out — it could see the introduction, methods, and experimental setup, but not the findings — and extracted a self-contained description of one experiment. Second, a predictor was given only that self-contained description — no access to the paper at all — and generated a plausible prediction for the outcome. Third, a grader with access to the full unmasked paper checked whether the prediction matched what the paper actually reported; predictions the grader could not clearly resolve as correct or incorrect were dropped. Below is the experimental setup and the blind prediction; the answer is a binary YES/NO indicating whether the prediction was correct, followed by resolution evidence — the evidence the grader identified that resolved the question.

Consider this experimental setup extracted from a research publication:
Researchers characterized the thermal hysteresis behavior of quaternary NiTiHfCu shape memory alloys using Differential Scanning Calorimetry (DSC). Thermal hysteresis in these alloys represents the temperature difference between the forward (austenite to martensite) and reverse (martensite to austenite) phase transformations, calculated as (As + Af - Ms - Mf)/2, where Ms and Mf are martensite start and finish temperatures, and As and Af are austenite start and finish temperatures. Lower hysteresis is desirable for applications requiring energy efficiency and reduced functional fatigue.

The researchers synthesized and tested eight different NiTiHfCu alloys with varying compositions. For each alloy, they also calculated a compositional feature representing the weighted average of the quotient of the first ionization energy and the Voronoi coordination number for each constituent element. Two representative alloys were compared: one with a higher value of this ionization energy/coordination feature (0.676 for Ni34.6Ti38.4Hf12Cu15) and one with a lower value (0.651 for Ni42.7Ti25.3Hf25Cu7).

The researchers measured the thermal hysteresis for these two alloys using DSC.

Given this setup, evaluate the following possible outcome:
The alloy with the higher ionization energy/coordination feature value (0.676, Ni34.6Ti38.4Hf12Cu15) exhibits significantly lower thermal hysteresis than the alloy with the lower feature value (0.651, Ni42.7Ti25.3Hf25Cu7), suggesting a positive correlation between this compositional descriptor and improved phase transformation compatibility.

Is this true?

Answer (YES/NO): YES